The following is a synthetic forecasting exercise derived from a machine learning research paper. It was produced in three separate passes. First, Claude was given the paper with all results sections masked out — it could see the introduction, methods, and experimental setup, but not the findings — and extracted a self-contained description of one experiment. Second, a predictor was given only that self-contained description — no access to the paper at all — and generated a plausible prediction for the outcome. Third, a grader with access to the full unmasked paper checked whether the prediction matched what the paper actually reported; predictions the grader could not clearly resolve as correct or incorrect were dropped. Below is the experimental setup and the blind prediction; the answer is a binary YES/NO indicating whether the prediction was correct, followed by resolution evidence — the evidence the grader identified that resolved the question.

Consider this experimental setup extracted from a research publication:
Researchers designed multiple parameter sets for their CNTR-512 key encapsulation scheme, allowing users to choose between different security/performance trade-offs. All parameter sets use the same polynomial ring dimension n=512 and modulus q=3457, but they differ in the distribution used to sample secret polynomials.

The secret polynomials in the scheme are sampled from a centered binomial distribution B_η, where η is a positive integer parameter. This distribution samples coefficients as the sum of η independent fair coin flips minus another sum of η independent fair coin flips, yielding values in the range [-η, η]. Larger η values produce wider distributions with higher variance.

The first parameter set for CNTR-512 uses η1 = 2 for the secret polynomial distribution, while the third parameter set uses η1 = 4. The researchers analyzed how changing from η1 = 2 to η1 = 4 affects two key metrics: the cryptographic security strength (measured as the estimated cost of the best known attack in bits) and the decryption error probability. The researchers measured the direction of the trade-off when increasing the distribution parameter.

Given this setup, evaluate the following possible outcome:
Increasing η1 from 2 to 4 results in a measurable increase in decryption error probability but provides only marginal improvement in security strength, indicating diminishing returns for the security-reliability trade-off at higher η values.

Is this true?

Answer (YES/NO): NO